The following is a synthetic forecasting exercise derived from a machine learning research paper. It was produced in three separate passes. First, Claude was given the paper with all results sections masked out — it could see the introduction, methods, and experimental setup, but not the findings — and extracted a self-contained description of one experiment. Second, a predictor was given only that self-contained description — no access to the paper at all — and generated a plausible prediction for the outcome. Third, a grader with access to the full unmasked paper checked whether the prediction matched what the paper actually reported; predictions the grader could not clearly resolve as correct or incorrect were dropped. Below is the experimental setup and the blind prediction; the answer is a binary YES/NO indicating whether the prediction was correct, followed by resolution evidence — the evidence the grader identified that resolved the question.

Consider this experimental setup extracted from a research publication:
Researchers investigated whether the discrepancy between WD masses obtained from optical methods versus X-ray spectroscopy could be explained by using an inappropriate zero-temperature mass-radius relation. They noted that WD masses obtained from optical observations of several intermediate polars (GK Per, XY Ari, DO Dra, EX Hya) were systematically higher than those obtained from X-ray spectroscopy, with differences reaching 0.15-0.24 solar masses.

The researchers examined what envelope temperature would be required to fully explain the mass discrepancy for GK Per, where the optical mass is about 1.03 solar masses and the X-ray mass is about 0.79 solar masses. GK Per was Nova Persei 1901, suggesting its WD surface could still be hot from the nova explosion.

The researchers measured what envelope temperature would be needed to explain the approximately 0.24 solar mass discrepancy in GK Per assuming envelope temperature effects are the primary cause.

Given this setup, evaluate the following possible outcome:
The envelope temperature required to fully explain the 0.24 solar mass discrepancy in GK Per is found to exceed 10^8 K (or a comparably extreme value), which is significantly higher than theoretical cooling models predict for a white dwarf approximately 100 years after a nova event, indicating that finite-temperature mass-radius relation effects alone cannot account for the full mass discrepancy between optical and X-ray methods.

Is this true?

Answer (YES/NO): NO